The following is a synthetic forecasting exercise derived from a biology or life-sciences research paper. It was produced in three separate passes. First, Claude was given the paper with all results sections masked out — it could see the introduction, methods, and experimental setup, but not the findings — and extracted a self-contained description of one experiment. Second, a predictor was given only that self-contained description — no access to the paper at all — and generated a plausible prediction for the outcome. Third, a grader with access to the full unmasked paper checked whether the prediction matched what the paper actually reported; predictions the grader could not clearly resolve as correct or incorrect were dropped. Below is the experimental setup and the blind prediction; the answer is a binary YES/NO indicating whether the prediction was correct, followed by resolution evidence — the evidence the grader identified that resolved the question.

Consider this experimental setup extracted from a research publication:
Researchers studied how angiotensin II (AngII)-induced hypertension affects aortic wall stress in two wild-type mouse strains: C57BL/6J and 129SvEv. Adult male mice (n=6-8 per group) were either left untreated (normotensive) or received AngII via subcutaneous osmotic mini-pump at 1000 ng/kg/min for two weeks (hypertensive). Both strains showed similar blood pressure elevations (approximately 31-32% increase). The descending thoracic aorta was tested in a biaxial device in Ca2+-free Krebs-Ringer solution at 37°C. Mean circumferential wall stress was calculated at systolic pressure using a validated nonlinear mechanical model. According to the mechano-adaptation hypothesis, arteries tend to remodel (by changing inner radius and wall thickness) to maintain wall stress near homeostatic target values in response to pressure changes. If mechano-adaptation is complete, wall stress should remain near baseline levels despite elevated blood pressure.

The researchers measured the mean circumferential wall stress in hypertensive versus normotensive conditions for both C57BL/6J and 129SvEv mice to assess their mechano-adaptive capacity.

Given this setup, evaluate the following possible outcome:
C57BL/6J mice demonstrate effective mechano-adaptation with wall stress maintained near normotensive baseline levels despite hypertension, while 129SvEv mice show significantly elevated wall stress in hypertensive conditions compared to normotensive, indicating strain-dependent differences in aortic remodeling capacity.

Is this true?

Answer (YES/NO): NO